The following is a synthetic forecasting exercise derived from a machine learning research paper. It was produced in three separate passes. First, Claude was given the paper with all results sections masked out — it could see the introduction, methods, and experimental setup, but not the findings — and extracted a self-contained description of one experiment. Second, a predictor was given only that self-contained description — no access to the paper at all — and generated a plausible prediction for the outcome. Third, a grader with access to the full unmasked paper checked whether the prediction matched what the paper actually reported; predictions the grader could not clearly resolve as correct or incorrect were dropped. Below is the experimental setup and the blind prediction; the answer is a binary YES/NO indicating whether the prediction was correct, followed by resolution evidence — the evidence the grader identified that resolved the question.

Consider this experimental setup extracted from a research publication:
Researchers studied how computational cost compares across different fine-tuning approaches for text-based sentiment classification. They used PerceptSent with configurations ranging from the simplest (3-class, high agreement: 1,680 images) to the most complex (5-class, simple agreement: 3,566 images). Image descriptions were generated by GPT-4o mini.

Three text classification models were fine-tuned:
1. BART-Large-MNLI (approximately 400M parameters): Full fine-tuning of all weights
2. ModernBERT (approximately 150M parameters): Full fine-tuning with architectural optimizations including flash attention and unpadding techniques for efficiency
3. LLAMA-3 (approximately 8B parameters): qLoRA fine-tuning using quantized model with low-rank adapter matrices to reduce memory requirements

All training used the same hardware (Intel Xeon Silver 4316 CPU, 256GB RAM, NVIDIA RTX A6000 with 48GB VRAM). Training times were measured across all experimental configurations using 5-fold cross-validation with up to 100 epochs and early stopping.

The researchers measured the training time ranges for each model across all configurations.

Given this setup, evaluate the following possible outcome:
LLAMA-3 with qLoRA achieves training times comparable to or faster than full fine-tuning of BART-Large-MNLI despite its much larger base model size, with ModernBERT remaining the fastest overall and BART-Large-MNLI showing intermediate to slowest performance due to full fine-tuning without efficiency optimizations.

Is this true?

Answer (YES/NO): NO